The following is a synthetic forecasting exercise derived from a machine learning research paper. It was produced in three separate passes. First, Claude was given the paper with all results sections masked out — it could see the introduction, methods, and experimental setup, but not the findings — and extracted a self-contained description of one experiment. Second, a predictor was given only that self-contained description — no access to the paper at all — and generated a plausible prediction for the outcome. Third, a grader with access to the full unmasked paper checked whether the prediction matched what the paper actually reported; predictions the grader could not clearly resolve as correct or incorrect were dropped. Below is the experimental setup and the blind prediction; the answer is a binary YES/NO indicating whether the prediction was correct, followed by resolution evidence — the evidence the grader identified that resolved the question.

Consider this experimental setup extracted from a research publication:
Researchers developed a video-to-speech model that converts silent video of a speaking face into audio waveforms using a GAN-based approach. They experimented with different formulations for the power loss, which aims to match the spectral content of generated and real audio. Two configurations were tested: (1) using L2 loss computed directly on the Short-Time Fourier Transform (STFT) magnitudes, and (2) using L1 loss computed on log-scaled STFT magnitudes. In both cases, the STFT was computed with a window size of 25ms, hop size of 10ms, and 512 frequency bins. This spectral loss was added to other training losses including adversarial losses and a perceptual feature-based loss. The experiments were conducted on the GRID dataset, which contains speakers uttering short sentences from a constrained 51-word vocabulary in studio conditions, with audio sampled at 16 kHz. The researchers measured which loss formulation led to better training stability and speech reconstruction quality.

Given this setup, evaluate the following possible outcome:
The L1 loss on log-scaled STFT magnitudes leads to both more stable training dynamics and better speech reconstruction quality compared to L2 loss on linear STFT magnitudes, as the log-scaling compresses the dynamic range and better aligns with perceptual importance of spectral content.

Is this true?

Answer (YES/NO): YES